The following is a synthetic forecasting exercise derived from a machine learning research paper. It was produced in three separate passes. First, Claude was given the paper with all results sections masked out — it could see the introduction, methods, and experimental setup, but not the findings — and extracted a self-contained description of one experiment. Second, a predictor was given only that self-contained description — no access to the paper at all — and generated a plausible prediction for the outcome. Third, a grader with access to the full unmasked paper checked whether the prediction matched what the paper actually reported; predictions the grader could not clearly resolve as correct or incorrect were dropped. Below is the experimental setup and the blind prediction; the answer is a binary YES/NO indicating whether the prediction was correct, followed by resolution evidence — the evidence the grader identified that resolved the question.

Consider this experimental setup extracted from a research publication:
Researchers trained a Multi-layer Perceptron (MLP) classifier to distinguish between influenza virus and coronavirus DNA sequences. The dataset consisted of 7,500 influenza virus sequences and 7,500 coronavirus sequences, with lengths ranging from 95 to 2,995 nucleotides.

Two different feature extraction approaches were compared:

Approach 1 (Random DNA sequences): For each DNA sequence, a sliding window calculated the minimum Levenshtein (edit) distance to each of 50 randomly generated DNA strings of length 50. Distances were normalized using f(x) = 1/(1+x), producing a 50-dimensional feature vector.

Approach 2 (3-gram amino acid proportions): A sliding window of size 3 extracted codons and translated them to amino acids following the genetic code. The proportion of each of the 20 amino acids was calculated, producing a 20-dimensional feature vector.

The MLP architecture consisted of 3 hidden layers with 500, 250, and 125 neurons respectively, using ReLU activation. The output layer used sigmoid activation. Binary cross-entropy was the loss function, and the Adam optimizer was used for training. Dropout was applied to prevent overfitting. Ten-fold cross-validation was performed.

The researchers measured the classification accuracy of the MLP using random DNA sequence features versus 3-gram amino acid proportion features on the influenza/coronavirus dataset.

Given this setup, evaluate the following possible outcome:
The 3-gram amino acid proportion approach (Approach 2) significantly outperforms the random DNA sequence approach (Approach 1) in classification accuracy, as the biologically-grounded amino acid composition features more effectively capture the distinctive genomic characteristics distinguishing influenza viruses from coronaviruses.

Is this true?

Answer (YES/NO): NO